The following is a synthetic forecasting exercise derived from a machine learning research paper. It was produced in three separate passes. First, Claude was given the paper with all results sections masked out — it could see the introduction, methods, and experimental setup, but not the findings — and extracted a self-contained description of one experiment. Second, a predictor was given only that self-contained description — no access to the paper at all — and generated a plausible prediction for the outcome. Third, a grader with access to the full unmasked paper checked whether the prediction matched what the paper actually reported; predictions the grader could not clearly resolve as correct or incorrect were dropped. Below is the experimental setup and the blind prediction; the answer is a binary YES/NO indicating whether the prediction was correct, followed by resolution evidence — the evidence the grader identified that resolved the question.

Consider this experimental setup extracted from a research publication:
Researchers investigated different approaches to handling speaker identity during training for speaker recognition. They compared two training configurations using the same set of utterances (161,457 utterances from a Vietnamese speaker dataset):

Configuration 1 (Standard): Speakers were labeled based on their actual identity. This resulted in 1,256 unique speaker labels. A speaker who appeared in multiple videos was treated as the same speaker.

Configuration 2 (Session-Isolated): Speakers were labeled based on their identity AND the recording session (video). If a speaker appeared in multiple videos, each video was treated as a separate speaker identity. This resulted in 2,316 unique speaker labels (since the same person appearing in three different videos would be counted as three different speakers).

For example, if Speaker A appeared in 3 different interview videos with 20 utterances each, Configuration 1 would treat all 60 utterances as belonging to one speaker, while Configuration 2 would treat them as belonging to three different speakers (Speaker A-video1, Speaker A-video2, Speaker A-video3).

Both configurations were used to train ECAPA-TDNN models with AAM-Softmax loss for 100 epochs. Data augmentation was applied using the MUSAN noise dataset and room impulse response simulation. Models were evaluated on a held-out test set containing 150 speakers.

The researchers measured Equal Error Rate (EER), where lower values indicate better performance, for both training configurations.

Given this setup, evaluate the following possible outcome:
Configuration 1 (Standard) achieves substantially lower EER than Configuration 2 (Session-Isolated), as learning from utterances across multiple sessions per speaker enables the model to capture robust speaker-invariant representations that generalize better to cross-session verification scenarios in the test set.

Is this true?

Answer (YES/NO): NO